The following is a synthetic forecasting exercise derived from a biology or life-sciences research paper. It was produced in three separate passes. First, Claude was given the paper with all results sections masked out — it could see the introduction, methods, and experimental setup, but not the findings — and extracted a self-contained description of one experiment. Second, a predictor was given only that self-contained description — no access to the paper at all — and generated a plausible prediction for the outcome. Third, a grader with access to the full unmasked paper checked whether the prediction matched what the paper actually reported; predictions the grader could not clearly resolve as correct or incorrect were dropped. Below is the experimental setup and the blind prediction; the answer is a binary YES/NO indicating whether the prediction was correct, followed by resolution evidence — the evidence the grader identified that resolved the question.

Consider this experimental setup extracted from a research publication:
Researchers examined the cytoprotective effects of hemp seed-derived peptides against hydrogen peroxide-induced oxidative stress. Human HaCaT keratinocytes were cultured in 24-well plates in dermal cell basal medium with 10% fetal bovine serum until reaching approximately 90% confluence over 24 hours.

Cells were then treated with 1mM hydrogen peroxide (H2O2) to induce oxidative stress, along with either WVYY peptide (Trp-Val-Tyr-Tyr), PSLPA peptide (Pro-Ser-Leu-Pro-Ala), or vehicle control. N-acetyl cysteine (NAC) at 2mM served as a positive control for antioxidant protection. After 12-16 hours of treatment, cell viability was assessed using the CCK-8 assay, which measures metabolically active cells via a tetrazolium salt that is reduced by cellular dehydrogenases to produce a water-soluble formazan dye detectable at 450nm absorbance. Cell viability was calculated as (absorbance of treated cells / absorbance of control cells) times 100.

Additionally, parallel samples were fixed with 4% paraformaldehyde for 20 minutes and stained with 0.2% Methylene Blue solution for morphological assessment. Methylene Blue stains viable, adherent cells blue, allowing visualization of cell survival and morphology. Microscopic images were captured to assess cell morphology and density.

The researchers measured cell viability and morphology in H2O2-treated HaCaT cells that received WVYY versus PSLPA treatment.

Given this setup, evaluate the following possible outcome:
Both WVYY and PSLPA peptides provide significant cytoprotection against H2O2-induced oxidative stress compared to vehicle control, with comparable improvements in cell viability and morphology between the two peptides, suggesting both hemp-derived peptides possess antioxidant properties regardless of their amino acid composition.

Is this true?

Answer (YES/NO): NO